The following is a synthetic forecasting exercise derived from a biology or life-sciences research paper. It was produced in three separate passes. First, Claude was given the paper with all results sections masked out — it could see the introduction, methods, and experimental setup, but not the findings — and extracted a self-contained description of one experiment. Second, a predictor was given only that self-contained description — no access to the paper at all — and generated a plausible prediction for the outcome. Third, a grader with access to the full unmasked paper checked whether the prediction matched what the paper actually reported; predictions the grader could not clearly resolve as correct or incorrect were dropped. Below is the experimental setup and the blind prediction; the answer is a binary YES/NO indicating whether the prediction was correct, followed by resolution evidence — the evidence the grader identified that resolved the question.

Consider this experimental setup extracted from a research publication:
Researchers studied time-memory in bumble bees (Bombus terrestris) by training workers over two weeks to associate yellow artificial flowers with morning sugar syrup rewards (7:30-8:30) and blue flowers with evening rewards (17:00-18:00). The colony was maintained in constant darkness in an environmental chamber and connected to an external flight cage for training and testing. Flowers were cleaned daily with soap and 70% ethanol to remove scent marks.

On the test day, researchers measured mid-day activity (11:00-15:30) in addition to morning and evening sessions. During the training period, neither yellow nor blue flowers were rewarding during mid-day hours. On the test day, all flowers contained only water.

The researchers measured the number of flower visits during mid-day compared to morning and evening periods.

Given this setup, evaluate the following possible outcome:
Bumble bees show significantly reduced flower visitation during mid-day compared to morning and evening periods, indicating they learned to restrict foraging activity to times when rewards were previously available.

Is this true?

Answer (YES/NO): NO